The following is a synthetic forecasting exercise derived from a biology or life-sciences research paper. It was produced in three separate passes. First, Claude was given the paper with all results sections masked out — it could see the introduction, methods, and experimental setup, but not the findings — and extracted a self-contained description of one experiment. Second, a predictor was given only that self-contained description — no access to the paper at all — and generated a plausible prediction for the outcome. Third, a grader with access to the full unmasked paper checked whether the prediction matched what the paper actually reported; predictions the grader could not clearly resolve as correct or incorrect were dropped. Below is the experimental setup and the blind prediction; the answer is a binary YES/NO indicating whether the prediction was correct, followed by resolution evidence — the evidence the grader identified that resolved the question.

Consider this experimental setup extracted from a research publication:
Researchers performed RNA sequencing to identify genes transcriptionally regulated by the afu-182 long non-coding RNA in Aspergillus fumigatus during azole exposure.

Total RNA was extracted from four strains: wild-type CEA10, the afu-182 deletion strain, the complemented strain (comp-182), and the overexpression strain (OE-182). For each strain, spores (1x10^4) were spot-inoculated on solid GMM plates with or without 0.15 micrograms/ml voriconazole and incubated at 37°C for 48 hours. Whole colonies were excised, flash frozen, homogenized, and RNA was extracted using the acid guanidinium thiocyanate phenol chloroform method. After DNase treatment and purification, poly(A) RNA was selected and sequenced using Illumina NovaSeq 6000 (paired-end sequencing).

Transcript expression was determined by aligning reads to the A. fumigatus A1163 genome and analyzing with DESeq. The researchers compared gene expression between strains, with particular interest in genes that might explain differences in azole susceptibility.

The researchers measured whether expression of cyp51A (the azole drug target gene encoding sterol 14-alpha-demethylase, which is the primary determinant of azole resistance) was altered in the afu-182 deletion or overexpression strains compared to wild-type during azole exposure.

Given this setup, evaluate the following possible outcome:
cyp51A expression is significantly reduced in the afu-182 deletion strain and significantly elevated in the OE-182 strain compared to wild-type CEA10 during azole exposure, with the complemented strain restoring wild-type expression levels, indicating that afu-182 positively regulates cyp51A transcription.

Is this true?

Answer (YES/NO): NO